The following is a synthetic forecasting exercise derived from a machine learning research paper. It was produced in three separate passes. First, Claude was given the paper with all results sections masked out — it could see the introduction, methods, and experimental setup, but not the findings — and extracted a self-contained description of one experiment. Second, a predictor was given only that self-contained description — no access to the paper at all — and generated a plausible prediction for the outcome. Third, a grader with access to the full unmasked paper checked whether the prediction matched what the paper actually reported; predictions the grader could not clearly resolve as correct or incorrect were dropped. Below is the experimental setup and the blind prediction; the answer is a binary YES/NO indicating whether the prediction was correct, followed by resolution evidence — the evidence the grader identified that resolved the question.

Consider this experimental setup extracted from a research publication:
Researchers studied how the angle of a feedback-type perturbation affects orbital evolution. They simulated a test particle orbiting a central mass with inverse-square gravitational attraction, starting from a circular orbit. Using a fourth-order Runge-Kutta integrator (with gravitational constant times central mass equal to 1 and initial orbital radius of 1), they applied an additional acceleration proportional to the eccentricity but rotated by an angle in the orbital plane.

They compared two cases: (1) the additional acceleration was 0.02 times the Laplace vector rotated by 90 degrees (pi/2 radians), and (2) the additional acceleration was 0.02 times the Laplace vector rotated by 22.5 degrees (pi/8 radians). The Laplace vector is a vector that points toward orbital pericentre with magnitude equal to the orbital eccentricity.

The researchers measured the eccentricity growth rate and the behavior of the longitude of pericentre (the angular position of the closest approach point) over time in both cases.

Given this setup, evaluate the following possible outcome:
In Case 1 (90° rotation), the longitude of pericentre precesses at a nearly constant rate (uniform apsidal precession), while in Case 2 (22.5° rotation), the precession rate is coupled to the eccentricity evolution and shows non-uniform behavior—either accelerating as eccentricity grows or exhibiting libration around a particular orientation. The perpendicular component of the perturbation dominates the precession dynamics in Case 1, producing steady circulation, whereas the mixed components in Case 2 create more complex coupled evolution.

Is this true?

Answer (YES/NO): NO